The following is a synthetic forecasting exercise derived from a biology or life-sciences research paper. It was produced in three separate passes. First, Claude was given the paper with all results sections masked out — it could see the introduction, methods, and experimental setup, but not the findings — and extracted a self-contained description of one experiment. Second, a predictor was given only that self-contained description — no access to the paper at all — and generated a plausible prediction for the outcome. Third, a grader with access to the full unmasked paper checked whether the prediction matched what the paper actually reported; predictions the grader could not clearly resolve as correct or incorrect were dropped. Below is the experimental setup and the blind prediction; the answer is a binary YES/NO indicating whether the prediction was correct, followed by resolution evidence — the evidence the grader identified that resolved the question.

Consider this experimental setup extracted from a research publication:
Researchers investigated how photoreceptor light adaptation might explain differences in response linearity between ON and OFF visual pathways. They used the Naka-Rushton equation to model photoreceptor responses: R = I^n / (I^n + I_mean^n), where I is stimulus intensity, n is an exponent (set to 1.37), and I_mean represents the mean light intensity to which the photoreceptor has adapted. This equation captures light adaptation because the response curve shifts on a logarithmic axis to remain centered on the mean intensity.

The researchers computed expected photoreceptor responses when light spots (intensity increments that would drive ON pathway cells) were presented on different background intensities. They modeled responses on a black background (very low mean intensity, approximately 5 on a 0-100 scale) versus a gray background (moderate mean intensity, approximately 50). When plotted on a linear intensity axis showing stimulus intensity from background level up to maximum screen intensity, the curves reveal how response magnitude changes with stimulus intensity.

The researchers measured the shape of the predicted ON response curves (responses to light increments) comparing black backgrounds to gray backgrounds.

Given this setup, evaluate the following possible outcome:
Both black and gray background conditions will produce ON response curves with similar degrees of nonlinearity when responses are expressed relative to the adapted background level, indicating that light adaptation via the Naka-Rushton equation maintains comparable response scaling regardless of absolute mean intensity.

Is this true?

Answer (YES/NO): NO